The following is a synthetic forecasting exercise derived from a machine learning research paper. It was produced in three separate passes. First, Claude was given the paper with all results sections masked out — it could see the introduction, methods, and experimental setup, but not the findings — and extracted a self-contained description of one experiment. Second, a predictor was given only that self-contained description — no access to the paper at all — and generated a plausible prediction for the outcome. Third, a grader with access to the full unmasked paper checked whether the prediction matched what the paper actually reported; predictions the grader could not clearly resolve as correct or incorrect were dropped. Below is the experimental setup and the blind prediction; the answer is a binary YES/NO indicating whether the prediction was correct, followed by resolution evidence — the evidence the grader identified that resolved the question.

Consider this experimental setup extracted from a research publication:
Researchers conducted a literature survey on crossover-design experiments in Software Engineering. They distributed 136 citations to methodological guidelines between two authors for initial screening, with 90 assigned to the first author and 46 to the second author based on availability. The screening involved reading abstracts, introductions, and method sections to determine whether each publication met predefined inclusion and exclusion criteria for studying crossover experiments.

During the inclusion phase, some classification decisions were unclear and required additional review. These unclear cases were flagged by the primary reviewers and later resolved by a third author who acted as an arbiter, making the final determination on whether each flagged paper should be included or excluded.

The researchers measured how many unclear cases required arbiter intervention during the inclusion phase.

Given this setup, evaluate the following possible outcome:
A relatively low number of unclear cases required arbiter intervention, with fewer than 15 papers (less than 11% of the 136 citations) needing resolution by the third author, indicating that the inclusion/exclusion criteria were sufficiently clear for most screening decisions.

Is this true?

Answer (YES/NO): YES